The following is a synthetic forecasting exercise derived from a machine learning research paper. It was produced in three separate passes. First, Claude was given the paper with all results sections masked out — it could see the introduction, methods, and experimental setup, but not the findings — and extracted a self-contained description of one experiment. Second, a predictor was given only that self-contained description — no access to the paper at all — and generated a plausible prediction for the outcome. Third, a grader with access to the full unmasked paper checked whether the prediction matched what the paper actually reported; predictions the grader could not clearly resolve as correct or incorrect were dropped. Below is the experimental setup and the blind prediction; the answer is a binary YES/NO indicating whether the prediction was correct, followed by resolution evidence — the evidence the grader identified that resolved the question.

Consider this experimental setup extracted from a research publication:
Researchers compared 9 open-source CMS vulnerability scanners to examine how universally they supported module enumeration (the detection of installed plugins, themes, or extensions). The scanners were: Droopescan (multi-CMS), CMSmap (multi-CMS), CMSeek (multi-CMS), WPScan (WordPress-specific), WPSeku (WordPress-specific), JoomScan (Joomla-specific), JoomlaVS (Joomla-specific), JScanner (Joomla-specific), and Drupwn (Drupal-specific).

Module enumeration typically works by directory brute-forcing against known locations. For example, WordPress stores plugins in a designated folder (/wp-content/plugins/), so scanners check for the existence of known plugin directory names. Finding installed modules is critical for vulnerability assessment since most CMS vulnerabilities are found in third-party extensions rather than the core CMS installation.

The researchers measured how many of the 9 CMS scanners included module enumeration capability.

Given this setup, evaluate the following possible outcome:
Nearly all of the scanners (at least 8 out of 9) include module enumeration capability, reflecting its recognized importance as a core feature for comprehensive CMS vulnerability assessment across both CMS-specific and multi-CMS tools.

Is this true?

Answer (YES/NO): YES